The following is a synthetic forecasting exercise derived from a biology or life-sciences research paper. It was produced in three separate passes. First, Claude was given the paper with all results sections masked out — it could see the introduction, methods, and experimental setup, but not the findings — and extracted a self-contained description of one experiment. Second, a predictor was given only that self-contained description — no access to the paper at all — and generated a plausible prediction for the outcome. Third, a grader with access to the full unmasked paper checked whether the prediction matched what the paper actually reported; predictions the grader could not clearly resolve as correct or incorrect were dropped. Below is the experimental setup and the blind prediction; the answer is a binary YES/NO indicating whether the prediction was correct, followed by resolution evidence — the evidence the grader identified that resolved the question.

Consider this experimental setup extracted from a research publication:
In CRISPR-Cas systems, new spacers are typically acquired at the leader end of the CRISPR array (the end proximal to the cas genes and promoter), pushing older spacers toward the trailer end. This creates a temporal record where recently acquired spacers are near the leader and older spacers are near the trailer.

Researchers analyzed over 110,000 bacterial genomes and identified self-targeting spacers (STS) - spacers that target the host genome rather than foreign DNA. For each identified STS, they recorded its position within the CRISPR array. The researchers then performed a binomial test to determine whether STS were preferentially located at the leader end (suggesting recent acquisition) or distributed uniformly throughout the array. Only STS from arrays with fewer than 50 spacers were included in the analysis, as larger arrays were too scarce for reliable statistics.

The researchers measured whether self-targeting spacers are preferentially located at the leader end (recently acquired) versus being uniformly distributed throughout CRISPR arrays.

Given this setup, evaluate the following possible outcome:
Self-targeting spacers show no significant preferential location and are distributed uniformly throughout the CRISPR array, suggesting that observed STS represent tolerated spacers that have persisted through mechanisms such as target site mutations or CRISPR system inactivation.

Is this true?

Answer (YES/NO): NO